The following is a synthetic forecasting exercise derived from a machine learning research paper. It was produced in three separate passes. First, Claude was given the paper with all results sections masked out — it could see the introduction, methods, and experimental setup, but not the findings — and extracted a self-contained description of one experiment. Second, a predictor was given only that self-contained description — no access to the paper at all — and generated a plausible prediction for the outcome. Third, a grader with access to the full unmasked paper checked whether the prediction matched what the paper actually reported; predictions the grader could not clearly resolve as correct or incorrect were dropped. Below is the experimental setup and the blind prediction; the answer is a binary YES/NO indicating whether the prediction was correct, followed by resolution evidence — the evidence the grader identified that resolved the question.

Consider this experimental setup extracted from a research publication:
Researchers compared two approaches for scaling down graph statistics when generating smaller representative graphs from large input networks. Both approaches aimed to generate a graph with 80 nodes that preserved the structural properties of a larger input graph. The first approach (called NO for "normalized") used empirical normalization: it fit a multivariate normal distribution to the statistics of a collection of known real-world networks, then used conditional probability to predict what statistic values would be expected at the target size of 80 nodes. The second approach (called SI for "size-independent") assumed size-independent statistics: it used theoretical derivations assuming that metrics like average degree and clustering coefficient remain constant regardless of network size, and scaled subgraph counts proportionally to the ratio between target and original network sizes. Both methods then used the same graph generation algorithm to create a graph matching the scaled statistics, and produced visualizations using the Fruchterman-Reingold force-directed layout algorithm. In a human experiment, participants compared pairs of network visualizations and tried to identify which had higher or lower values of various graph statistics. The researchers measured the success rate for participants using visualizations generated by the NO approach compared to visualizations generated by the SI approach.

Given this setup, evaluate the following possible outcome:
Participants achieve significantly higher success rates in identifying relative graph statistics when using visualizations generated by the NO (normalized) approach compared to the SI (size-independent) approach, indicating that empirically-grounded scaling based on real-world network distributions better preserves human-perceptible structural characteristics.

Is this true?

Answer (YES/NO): YES